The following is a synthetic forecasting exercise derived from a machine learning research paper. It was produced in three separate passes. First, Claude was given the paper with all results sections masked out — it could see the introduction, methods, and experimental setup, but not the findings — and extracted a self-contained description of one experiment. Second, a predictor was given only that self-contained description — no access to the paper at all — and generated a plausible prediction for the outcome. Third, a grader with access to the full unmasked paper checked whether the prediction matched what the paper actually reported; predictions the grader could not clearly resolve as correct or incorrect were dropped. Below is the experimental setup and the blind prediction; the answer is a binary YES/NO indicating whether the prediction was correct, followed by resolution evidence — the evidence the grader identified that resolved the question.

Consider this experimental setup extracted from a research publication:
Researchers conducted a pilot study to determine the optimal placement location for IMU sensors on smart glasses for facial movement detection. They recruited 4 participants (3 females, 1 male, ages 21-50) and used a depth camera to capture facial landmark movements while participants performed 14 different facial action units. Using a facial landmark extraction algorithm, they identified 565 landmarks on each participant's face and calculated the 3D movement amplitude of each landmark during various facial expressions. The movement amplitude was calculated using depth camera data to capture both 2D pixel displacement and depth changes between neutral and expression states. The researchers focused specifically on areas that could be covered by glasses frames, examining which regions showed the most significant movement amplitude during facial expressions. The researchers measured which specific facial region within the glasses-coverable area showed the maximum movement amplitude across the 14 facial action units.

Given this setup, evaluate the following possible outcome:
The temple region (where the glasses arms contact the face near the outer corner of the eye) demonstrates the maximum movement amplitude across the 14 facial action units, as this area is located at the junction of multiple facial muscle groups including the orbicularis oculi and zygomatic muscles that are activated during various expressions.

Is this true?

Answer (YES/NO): YES